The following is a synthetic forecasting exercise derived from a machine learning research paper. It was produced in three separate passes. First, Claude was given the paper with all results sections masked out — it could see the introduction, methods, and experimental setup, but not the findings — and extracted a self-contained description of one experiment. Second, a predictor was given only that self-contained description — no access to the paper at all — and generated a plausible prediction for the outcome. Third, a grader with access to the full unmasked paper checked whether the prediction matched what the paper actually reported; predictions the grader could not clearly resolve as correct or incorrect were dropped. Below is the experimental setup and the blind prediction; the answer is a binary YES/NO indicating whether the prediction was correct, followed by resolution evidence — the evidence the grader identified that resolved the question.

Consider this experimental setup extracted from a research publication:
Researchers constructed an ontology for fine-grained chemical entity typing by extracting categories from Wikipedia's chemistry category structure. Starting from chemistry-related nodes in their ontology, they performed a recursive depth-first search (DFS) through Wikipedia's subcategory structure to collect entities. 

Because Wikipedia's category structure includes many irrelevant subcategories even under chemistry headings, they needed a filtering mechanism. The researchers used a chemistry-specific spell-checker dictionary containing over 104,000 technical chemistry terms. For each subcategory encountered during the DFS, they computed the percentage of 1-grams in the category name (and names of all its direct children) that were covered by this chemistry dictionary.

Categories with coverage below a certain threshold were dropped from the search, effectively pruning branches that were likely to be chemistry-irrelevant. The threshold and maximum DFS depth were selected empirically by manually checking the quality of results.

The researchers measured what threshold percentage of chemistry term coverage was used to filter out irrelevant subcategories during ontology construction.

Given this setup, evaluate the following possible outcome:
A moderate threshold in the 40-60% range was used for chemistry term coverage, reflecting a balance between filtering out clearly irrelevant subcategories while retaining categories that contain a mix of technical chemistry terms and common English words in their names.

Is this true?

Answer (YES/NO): NO